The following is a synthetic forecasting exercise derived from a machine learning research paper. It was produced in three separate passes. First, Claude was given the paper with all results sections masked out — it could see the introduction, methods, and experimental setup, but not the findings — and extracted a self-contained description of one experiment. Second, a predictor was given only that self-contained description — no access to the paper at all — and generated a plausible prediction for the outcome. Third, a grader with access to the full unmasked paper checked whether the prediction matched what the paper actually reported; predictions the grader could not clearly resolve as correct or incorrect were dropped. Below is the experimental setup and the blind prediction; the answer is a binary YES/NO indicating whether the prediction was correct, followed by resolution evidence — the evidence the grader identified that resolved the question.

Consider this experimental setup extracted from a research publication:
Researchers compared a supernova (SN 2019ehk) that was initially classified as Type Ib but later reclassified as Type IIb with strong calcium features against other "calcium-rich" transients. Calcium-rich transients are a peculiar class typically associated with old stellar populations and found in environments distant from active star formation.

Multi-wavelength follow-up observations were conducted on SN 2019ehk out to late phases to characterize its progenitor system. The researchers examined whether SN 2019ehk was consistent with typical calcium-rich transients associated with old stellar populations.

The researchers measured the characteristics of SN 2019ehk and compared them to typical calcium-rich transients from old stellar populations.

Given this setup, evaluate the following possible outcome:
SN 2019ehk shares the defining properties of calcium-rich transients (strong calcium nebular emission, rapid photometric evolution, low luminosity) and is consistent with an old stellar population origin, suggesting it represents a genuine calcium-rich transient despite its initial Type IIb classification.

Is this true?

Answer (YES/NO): NO